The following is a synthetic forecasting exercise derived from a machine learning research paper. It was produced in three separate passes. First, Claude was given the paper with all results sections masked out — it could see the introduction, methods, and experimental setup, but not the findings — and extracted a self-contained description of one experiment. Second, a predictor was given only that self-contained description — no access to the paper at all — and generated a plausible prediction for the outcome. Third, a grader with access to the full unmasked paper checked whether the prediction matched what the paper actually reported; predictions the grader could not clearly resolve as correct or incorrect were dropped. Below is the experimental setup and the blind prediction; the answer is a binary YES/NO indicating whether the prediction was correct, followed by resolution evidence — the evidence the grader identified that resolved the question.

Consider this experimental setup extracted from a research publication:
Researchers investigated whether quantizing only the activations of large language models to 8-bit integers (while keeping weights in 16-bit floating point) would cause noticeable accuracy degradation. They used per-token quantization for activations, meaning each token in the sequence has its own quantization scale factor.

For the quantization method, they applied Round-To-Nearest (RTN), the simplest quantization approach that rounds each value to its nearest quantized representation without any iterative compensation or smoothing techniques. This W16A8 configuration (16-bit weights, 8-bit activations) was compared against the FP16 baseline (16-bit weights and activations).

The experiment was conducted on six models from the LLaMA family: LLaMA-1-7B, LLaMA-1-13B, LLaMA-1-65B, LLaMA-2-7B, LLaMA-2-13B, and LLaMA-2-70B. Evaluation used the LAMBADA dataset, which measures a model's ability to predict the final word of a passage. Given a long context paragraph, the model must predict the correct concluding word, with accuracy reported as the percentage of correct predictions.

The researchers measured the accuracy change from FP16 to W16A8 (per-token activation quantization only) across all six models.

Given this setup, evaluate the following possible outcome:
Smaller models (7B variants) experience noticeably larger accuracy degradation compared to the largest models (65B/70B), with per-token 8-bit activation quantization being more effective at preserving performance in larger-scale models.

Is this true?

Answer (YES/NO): NO